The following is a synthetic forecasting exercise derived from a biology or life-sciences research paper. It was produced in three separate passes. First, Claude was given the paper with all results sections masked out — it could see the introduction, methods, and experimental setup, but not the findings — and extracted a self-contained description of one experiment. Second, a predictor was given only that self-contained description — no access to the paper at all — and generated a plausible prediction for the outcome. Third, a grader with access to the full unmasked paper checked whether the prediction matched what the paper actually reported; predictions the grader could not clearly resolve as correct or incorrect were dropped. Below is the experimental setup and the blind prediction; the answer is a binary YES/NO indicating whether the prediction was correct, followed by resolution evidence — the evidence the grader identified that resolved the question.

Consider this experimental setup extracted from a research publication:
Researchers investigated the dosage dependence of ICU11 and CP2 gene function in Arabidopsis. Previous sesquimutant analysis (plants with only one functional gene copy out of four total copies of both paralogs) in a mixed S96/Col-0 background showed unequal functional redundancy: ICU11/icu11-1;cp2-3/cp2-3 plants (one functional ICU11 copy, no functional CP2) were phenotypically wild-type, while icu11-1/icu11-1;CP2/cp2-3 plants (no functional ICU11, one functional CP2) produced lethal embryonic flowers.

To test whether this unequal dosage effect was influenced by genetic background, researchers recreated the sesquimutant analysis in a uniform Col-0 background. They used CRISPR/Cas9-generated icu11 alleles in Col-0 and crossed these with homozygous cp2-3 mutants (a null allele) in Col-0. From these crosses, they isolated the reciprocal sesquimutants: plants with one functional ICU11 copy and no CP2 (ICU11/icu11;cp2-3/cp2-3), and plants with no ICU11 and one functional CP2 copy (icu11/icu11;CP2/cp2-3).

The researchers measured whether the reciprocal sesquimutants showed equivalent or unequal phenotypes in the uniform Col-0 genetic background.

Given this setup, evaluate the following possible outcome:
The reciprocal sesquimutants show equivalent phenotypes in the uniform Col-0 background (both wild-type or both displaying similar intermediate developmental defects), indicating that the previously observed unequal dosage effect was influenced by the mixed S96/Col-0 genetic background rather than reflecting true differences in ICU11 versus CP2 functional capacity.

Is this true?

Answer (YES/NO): NO